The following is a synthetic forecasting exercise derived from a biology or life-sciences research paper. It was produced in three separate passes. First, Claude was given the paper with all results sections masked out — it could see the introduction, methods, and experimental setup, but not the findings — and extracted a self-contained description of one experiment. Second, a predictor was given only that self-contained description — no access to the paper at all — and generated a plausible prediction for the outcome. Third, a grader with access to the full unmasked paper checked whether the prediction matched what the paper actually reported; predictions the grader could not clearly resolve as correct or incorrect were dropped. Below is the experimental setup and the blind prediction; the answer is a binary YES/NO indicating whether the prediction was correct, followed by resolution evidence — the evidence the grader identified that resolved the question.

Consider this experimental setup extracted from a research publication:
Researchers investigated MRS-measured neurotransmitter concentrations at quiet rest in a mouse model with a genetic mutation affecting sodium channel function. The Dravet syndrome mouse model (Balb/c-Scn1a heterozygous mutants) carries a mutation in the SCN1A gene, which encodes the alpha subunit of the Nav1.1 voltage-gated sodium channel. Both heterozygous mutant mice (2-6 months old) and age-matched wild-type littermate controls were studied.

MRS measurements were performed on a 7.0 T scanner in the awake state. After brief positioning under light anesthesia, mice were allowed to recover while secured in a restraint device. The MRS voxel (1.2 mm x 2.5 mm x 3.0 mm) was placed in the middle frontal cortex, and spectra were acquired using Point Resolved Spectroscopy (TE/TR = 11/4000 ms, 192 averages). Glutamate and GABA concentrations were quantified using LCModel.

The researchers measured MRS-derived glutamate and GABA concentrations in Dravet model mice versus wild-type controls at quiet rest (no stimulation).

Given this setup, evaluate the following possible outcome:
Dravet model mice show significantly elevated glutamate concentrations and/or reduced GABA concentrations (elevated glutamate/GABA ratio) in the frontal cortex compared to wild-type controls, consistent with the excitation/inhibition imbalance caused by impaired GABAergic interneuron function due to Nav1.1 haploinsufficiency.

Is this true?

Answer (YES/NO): YES